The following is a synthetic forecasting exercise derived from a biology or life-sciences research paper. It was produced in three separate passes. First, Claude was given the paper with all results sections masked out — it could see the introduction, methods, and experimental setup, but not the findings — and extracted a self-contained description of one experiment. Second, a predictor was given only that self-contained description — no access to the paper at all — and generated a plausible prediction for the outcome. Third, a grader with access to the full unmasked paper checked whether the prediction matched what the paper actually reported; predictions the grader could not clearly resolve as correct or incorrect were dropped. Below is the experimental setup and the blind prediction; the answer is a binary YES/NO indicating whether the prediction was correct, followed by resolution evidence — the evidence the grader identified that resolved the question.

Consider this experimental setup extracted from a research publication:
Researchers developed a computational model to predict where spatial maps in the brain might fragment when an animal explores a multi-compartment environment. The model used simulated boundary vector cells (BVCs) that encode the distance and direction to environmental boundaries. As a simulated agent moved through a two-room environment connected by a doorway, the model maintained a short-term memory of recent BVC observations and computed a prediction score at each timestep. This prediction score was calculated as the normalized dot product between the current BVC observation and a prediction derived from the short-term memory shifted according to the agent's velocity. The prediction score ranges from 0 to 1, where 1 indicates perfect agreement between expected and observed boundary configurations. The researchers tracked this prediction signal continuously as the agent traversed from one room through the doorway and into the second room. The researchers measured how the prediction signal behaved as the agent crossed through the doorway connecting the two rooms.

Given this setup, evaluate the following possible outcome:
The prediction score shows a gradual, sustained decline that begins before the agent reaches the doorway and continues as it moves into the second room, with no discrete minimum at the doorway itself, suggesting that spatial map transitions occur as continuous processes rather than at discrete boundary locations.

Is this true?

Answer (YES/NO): NO